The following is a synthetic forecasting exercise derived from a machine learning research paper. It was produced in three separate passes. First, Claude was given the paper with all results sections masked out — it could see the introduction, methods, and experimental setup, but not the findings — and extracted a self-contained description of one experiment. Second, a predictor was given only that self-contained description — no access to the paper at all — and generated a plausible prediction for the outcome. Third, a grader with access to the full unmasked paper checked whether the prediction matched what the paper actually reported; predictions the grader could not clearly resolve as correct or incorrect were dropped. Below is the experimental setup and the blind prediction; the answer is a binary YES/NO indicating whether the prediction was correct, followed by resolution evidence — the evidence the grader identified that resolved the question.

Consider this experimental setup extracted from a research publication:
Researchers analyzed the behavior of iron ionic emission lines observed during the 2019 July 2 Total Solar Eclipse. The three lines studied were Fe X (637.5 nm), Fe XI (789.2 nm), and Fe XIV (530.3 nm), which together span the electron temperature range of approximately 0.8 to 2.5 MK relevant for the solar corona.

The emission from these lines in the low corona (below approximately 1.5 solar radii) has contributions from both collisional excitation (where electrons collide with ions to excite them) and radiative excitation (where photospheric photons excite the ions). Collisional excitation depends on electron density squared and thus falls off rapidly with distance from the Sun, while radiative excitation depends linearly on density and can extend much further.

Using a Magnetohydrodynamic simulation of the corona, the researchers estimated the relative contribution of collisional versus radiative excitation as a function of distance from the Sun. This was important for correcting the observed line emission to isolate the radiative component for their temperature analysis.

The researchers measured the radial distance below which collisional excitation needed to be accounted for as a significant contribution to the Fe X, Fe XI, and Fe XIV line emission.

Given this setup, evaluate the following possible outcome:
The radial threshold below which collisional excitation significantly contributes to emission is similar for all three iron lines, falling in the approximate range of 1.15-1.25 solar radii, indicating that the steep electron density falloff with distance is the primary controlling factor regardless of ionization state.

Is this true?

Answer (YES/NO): NO